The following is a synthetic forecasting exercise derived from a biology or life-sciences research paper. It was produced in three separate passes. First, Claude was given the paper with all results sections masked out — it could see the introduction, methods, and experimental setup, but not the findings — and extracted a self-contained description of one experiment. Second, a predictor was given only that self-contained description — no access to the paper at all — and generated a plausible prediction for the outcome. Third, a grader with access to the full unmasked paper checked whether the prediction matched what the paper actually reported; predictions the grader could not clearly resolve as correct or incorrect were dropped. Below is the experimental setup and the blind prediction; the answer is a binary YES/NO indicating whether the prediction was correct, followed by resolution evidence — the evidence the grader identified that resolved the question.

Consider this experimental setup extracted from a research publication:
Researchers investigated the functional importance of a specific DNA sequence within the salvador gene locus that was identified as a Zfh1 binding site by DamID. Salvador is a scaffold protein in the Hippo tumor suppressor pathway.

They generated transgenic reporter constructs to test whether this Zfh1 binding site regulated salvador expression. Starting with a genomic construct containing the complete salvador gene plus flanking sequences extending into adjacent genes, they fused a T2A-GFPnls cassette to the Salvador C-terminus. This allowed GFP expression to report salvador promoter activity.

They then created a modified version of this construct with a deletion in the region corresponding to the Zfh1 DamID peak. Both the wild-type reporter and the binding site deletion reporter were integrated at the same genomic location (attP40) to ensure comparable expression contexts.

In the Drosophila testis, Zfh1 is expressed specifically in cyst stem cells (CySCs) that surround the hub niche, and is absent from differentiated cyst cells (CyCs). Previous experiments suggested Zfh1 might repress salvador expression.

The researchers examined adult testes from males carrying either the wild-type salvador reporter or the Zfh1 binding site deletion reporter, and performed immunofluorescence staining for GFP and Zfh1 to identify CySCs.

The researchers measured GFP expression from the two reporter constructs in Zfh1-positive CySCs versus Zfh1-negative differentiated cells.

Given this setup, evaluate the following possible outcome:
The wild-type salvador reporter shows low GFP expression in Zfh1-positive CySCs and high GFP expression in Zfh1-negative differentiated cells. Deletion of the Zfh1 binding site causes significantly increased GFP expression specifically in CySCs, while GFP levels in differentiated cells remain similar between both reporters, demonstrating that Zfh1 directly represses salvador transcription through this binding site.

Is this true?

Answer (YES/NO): NO